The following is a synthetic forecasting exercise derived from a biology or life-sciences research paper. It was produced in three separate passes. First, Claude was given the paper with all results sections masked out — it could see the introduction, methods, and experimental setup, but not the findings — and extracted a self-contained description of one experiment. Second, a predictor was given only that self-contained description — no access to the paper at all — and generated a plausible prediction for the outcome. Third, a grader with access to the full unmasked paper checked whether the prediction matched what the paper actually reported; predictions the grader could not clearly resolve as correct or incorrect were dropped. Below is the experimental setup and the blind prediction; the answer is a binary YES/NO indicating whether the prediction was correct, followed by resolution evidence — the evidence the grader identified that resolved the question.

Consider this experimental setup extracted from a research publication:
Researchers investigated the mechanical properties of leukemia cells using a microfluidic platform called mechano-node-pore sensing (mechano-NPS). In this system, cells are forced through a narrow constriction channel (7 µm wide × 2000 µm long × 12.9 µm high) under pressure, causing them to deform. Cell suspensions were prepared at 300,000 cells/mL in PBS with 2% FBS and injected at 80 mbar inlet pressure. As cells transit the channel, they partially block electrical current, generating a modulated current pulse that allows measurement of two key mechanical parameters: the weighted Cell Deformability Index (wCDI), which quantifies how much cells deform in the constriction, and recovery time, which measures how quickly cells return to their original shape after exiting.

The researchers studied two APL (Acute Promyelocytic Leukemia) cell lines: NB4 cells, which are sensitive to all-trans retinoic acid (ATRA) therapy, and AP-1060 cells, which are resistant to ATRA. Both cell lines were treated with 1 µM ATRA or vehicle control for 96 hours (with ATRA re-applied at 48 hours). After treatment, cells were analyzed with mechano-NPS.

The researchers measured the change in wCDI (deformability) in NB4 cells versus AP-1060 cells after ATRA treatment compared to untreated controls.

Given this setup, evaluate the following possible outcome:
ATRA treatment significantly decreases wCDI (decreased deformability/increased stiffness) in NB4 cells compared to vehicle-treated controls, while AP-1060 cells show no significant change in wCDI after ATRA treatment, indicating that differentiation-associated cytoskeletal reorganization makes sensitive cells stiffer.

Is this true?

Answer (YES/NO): NO